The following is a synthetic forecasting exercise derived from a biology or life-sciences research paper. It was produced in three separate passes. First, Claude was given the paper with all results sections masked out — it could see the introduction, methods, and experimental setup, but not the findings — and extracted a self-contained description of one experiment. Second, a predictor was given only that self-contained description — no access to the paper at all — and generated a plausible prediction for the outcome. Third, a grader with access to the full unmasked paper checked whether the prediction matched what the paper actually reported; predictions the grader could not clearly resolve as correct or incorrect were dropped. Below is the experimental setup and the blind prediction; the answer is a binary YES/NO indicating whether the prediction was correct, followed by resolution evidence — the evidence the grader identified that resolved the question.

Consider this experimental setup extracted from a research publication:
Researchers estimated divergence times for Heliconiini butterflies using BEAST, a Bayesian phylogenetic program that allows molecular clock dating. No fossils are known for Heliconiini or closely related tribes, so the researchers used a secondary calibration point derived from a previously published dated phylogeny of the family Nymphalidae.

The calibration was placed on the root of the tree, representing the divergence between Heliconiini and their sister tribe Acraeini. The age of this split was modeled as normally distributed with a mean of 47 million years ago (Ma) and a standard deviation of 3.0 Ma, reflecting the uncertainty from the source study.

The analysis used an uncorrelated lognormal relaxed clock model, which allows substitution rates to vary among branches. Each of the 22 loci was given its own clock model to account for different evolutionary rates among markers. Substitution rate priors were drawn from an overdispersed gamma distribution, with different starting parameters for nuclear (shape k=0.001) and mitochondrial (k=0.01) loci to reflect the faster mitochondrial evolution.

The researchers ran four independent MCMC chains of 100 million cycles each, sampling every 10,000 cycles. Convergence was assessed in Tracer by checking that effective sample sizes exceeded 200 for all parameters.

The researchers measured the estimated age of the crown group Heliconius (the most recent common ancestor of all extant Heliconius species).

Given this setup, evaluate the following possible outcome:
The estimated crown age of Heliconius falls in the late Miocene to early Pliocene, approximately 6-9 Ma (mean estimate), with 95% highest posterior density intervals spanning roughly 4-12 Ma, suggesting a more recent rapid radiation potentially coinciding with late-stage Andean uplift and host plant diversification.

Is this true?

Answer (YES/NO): NO